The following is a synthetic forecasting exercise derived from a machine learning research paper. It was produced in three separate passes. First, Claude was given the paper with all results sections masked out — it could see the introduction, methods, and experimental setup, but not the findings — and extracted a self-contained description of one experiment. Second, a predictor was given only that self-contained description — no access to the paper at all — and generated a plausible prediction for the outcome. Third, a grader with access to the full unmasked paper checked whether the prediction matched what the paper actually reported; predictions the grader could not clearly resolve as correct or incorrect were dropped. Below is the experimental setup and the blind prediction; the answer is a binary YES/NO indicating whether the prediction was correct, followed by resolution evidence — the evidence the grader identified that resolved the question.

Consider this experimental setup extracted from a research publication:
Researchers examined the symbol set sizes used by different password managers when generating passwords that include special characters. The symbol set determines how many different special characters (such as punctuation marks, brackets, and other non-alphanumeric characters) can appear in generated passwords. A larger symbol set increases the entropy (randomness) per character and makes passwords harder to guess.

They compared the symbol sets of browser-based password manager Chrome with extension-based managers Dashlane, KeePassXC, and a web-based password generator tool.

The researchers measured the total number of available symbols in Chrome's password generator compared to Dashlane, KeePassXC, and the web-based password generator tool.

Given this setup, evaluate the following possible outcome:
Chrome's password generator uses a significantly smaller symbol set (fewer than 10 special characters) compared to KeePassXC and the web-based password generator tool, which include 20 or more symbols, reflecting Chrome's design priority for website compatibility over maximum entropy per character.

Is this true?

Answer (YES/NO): YES